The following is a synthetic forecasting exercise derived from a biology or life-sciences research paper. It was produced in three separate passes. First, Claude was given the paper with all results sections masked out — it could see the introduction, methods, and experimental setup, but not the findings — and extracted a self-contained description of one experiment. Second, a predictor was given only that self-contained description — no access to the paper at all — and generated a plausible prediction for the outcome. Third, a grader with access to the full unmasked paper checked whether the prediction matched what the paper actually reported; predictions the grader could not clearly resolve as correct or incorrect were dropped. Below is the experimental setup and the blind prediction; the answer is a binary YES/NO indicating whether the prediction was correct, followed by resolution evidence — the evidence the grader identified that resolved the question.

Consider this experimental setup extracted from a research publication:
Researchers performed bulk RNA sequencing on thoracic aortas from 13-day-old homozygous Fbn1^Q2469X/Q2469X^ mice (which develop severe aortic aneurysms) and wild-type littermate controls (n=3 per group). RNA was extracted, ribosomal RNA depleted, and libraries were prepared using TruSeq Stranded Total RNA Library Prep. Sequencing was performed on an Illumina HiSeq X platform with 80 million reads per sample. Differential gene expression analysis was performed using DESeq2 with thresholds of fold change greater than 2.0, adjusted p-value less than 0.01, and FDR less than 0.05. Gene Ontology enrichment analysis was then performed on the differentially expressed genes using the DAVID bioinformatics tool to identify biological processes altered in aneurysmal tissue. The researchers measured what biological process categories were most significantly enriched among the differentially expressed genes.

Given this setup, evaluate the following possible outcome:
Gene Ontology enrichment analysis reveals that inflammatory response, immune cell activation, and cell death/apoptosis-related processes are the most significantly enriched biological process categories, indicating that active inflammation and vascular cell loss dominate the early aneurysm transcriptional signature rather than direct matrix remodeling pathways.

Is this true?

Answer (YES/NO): NO